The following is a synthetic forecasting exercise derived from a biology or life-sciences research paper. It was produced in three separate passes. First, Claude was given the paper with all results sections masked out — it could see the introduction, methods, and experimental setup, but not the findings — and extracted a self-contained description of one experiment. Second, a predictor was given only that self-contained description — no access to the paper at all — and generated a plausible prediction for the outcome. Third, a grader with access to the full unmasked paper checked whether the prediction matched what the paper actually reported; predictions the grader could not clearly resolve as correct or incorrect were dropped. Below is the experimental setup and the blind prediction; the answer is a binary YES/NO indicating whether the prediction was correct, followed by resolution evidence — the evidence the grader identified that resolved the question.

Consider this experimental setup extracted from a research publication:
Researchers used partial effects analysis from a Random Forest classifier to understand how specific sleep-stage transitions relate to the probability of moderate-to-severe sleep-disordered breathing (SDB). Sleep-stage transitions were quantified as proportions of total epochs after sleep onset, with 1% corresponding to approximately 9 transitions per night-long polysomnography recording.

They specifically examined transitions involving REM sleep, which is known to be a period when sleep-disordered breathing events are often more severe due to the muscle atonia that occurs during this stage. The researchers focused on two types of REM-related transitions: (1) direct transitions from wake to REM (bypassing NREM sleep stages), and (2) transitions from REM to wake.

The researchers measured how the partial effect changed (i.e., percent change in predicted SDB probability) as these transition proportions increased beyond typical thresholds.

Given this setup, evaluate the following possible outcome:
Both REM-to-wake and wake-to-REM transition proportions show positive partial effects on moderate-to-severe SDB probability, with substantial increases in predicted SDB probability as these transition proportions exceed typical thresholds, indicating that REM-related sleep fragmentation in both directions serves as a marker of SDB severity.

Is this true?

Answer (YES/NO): YES